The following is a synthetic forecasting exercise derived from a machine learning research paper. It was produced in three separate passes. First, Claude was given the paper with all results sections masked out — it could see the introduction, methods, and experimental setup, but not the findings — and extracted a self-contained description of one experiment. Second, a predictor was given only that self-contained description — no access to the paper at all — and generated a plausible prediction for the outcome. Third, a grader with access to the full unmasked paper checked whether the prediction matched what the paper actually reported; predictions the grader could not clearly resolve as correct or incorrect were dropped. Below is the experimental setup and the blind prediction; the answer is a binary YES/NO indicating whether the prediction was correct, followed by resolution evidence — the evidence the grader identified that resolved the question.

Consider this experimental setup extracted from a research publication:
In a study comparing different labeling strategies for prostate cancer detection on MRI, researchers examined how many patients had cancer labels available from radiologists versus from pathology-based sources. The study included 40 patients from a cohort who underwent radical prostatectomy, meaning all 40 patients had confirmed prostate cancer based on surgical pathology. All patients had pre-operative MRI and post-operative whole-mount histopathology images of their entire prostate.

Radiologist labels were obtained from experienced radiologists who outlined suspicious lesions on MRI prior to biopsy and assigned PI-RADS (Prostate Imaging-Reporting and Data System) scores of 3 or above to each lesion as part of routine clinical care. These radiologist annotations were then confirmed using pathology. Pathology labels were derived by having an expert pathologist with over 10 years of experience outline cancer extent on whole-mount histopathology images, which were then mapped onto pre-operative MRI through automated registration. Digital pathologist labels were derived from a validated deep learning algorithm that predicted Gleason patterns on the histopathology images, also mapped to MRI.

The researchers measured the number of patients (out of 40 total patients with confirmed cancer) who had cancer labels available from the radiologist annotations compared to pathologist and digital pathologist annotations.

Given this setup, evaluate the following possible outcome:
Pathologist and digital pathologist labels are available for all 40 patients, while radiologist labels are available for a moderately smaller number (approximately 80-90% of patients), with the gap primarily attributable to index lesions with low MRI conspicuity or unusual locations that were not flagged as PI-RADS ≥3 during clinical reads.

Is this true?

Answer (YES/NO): NO